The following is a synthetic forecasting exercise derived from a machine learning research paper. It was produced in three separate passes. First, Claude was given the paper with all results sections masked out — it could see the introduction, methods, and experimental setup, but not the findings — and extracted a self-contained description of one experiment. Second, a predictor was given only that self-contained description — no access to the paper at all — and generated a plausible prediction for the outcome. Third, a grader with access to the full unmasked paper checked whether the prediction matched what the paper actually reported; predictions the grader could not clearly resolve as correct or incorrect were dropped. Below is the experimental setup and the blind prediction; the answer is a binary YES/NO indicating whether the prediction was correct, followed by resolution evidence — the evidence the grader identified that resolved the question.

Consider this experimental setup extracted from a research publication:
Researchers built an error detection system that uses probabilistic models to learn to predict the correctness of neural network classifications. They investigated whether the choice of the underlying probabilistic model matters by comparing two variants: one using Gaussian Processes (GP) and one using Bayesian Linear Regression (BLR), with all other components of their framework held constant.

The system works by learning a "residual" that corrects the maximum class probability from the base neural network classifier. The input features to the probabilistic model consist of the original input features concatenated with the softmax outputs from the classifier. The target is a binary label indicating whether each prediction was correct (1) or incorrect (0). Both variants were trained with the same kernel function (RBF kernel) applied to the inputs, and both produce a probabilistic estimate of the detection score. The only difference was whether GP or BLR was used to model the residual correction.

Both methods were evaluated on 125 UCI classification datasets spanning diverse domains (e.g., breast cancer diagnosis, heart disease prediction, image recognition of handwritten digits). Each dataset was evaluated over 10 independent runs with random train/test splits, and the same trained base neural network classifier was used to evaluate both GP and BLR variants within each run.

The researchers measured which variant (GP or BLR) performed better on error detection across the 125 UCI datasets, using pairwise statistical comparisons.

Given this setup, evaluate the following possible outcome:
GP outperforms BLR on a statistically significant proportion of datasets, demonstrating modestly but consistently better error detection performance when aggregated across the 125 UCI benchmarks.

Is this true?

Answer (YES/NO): YES